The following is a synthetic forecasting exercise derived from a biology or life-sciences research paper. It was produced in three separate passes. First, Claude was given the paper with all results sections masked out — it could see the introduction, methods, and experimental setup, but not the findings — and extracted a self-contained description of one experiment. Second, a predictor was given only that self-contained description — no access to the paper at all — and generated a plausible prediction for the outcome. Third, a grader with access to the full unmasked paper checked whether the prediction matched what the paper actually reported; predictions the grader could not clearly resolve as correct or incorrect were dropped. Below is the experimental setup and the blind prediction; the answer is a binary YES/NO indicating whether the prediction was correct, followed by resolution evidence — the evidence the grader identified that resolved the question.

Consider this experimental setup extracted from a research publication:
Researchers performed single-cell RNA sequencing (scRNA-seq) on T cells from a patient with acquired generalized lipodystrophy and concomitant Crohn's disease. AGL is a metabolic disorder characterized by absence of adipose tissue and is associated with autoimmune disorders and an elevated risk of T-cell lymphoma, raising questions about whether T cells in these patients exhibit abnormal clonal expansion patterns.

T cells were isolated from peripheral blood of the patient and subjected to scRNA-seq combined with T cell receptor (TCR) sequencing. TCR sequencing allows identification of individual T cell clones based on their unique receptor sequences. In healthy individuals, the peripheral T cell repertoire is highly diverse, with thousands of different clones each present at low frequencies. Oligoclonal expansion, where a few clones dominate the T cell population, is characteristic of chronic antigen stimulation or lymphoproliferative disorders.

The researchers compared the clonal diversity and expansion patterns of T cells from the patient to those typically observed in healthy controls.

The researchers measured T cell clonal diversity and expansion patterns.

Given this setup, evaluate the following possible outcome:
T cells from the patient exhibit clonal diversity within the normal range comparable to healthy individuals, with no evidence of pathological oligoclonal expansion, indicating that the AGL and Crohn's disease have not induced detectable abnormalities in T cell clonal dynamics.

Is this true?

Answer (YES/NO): NO